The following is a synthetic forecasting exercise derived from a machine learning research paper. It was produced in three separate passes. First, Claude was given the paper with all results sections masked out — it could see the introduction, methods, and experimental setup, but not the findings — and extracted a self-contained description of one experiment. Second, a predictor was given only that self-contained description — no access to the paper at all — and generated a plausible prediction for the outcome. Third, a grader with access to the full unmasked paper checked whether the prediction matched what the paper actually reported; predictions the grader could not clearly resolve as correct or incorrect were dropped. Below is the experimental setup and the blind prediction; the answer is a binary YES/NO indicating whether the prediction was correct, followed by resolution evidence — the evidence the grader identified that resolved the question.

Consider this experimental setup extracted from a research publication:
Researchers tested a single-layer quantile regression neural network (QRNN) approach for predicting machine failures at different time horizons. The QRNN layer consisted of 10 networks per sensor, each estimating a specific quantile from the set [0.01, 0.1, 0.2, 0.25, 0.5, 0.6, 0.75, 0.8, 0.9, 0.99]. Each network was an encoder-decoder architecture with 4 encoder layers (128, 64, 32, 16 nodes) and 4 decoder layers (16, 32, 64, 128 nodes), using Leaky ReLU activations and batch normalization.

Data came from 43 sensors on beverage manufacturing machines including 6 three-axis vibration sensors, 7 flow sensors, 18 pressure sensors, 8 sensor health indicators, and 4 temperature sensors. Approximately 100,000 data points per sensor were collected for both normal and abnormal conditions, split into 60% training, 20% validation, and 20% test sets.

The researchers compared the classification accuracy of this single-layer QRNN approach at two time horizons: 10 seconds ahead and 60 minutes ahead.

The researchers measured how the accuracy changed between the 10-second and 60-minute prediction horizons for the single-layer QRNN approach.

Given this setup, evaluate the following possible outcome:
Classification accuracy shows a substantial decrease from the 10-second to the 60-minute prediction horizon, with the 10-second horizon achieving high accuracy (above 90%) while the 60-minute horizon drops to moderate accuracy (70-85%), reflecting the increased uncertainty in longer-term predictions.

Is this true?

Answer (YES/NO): NO